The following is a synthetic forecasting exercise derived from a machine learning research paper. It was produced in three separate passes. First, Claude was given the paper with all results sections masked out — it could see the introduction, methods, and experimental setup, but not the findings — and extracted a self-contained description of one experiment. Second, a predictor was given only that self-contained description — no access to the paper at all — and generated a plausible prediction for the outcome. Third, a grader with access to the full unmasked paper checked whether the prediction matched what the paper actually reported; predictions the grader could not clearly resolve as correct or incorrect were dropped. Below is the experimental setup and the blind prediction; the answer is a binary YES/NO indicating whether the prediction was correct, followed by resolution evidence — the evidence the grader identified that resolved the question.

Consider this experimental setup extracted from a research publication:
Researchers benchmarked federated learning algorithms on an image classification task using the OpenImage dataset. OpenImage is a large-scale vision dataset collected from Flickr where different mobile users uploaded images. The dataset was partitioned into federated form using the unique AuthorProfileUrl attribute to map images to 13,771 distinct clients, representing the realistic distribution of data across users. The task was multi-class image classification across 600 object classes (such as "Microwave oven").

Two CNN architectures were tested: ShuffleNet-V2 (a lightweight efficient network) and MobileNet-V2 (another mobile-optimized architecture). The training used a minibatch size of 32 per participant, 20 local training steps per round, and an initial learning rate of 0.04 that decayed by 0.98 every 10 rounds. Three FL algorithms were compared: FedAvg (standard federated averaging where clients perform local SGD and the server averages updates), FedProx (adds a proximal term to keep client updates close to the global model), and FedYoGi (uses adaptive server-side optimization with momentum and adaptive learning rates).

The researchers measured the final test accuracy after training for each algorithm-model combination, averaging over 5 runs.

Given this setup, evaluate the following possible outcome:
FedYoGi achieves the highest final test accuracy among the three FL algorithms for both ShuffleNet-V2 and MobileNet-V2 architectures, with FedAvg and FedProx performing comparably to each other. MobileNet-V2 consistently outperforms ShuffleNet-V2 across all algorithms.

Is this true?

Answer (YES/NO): NO